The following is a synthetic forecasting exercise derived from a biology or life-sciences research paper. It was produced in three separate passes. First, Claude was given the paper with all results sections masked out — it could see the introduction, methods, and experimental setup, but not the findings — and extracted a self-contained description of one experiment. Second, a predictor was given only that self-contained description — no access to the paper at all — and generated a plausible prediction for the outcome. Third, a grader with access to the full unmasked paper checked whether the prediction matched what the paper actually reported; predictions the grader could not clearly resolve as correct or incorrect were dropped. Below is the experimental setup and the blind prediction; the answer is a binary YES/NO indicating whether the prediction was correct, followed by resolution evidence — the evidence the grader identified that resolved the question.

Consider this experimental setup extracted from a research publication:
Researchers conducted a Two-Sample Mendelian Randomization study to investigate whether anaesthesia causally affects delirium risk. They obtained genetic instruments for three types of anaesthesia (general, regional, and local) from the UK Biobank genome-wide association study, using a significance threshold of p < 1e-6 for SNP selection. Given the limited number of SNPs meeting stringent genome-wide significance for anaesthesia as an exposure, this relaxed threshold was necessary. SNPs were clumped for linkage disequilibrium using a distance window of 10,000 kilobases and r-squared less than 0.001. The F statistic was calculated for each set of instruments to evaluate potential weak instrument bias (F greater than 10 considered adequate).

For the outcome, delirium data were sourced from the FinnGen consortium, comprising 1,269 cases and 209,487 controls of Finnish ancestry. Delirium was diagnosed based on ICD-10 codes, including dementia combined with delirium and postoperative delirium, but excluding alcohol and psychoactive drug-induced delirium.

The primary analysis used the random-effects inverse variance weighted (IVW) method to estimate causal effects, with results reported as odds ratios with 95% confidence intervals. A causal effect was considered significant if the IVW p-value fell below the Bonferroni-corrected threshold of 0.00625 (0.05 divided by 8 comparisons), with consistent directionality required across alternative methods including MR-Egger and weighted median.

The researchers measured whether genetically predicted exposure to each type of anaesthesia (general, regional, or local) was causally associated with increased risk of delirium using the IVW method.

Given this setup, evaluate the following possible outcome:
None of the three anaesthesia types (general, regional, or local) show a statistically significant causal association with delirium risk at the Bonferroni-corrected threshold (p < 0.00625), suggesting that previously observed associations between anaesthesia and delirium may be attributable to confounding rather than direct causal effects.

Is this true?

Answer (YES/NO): YES